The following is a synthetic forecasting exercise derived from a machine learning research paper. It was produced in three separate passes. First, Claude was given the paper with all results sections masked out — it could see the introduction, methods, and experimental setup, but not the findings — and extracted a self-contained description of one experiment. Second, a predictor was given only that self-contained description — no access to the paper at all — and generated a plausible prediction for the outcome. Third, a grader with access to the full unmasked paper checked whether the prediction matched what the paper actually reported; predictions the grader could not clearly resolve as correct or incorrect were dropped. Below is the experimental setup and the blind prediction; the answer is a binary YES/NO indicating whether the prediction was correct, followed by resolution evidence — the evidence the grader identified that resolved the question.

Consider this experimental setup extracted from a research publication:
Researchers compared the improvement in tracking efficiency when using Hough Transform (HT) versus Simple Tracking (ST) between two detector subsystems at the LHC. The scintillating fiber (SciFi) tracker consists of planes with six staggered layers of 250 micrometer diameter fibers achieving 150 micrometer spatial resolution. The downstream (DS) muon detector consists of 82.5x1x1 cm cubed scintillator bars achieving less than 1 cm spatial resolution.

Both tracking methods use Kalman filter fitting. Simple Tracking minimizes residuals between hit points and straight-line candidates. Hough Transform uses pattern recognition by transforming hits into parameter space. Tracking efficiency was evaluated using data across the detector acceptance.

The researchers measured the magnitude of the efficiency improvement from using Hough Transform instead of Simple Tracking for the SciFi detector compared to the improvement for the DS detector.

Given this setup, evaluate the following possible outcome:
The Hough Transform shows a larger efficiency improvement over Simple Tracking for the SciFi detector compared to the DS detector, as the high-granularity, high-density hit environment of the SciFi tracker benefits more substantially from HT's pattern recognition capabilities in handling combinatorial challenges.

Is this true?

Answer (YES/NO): YES